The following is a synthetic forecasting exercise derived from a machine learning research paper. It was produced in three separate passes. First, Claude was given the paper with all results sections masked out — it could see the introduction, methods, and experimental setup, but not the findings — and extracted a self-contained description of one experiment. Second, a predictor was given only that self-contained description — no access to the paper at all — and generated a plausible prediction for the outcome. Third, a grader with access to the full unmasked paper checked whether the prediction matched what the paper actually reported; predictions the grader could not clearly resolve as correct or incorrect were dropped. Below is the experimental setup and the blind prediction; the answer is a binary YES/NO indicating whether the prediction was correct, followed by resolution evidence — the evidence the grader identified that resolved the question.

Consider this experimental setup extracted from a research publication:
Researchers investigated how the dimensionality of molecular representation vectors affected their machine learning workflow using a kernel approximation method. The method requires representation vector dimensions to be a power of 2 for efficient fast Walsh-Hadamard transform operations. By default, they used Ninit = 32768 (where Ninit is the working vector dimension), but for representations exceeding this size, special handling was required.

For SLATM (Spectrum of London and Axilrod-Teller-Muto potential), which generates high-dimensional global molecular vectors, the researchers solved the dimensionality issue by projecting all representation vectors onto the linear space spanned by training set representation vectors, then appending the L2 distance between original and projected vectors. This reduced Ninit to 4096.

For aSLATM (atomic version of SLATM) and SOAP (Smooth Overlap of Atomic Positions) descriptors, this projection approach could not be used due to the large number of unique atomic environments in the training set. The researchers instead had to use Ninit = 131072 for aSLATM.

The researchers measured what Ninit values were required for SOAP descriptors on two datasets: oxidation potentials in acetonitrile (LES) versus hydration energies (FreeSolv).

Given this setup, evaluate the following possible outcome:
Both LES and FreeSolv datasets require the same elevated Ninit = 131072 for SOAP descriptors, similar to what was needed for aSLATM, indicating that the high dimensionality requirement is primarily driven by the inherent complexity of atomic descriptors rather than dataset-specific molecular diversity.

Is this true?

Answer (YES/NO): NO